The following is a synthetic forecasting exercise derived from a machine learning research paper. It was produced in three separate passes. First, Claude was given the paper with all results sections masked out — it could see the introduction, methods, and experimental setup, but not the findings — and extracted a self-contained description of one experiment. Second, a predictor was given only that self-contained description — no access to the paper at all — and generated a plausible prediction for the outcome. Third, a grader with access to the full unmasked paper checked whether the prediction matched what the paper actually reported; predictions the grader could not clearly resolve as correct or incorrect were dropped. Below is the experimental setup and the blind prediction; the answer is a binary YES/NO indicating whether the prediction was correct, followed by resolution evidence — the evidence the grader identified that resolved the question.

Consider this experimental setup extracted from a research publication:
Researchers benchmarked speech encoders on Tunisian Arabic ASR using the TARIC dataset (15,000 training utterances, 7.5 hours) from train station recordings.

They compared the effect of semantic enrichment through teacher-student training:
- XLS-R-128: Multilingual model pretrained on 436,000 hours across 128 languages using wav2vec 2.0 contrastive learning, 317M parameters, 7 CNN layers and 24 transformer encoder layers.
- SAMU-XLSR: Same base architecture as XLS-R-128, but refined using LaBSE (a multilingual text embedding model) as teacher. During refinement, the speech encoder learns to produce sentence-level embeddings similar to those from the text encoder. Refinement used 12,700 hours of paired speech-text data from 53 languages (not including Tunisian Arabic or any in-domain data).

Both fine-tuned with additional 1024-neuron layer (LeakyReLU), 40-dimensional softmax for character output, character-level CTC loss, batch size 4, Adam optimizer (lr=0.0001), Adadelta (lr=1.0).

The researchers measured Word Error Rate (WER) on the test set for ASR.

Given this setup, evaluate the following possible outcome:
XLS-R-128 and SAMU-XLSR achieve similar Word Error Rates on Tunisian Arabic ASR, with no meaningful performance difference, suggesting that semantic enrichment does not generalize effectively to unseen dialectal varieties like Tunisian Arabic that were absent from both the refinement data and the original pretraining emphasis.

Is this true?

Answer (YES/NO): NO